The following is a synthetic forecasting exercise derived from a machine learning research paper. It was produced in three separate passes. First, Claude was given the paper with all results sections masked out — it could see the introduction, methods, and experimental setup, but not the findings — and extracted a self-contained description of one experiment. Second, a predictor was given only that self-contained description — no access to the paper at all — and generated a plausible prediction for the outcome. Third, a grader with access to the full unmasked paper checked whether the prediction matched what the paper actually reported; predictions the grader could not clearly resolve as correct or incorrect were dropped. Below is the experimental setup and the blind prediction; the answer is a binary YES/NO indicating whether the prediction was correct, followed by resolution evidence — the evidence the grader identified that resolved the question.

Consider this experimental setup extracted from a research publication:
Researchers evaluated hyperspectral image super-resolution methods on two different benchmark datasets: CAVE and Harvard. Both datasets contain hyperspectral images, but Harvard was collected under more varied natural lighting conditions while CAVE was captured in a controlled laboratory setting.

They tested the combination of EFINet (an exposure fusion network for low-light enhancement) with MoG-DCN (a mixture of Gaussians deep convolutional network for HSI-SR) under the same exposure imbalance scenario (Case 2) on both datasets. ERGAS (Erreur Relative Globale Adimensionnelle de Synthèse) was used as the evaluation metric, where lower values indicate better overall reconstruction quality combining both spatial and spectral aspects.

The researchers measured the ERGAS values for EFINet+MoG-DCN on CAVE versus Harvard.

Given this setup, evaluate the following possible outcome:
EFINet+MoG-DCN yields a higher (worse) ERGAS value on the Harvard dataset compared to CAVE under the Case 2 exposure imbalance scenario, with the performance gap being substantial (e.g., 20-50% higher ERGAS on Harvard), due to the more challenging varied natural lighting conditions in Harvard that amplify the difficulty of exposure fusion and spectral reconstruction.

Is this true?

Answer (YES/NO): NO